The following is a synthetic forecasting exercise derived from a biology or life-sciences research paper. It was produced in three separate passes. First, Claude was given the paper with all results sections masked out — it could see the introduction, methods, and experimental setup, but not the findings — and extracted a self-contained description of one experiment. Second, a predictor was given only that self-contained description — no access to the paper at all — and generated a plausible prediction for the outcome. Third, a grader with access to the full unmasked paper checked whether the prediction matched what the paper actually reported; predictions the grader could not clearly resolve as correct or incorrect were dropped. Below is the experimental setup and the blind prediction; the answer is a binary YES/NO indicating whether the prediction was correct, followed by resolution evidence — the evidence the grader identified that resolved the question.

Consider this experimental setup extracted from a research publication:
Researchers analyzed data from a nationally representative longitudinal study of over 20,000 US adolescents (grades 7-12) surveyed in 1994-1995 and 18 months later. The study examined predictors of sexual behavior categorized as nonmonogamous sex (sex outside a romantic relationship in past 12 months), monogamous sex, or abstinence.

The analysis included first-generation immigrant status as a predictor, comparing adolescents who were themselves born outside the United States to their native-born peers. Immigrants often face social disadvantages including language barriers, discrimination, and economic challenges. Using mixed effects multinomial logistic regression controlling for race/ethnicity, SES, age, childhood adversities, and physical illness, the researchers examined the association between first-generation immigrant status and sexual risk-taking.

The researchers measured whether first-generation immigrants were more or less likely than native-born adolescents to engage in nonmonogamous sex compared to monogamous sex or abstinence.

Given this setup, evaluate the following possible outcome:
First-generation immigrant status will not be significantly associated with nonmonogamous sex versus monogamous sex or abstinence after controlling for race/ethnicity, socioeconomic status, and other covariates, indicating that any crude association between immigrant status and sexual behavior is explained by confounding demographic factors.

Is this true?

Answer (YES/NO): NO